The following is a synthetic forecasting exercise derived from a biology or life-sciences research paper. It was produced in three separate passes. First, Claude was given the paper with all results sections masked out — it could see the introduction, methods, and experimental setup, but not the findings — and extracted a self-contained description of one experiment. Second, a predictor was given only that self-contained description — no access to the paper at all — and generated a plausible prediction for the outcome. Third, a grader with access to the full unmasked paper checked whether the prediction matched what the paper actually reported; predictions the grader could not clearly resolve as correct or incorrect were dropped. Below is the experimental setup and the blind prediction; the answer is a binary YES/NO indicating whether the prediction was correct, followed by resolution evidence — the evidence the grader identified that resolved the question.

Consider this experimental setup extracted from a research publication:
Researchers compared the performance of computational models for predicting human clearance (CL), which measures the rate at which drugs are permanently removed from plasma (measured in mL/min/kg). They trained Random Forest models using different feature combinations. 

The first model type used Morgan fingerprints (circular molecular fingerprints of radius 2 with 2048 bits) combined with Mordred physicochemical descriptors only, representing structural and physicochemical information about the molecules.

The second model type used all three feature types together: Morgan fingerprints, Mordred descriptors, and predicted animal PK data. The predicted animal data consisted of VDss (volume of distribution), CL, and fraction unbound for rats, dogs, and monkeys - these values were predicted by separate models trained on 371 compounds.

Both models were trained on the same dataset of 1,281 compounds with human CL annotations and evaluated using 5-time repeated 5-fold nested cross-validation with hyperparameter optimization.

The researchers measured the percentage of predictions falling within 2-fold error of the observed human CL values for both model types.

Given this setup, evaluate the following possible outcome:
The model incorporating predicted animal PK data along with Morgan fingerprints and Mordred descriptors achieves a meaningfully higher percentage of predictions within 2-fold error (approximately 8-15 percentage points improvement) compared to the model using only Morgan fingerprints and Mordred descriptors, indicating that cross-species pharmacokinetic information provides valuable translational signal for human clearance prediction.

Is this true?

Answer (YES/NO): NO